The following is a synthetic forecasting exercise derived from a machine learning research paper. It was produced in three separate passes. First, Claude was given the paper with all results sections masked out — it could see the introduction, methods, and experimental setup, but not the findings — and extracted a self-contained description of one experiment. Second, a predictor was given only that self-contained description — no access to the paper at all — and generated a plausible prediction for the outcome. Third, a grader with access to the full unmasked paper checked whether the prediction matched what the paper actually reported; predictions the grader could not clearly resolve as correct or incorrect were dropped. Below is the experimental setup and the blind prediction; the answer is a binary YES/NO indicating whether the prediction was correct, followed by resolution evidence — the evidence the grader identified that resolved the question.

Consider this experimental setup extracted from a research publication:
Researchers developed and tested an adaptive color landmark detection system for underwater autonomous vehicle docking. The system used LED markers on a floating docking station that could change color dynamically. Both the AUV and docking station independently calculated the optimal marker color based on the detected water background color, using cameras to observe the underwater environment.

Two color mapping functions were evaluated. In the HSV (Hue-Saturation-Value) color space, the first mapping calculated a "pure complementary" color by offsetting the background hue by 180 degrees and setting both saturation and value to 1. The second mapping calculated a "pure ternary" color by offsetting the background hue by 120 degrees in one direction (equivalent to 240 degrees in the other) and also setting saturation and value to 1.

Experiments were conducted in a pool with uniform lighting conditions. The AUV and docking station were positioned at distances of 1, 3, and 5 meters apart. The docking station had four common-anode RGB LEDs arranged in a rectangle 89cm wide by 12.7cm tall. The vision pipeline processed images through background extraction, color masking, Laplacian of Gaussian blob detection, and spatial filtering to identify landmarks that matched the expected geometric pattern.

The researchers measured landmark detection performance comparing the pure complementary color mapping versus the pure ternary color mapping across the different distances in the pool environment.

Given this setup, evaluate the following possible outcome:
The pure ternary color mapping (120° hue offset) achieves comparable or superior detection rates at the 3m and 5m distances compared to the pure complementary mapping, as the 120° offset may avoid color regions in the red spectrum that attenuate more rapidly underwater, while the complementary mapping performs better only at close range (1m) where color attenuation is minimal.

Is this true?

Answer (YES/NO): NO